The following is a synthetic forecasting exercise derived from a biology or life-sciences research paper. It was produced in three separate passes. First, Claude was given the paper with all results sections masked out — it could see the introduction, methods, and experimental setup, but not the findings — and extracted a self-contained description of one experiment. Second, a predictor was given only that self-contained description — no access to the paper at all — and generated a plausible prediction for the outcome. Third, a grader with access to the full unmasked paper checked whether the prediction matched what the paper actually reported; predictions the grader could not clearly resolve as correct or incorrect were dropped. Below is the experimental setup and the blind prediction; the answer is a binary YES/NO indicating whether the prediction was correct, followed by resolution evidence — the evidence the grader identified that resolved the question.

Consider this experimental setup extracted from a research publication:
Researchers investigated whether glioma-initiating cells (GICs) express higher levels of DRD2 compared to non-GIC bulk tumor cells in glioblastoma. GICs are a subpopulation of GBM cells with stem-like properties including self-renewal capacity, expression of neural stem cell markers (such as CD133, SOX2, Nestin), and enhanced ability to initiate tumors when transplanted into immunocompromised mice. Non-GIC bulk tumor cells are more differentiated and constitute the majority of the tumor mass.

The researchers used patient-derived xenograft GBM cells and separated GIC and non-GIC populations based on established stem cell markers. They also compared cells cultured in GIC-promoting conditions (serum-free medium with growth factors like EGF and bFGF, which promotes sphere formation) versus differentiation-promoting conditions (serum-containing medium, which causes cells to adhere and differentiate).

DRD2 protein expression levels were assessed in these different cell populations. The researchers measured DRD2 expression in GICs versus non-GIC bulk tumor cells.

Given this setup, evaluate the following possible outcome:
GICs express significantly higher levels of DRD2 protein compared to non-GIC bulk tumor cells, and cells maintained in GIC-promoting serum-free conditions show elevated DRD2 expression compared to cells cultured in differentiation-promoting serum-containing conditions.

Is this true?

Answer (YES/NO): YES